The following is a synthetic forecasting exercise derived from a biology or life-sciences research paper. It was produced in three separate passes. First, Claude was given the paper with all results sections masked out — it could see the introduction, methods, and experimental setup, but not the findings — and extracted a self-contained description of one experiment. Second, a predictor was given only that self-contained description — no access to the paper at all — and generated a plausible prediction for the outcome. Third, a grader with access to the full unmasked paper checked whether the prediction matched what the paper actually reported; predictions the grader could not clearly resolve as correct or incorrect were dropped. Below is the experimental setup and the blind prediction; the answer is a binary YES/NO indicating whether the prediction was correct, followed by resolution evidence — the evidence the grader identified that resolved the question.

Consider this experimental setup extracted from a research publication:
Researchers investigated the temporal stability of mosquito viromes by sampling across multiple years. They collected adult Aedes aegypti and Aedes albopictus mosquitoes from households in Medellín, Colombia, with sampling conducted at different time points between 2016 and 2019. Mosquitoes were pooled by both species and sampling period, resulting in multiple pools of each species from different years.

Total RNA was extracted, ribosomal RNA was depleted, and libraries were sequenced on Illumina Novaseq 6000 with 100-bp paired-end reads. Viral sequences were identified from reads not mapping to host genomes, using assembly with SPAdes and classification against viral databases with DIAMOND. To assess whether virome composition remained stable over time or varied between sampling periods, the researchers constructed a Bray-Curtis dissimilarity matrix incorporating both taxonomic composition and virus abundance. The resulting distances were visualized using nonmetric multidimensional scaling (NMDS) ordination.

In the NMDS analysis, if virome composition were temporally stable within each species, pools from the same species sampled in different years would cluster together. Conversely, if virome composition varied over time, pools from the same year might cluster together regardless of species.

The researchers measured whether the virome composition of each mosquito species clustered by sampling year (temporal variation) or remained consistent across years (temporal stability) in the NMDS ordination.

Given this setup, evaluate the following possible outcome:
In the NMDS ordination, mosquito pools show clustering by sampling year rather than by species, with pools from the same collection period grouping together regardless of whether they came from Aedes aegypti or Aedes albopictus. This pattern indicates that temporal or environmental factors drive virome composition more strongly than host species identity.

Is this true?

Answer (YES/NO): NO